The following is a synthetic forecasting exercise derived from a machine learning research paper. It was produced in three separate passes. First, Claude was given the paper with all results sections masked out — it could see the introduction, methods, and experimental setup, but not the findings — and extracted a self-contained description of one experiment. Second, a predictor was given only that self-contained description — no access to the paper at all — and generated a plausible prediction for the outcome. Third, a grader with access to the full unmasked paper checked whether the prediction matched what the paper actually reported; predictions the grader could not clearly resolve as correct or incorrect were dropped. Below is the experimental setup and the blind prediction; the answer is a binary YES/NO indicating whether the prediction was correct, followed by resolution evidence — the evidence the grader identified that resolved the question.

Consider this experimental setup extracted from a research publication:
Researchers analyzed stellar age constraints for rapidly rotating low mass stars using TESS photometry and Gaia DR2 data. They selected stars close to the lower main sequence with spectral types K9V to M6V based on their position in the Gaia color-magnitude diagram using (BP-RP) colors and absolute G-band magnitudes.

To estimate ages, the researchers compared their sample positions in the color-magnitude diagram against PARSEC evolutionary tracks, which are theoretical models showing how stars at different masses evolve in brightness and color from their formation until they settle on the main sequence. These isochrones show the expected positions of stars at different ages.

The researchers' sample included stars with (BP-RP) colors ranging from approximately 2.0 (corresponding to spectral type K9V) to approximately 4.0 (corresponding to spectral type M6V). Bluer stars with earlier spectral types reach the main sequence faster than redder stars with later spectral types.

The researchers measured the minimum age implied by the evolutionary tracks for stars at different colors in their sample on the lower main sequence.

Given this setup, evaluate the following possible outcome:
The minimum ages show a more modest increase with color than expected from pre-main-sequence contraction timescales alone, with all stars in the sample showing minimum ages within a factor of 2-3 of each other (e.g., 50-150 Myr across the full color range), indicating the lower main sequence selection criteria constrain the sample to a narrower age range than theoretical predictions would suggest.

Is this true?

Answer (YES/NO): NO